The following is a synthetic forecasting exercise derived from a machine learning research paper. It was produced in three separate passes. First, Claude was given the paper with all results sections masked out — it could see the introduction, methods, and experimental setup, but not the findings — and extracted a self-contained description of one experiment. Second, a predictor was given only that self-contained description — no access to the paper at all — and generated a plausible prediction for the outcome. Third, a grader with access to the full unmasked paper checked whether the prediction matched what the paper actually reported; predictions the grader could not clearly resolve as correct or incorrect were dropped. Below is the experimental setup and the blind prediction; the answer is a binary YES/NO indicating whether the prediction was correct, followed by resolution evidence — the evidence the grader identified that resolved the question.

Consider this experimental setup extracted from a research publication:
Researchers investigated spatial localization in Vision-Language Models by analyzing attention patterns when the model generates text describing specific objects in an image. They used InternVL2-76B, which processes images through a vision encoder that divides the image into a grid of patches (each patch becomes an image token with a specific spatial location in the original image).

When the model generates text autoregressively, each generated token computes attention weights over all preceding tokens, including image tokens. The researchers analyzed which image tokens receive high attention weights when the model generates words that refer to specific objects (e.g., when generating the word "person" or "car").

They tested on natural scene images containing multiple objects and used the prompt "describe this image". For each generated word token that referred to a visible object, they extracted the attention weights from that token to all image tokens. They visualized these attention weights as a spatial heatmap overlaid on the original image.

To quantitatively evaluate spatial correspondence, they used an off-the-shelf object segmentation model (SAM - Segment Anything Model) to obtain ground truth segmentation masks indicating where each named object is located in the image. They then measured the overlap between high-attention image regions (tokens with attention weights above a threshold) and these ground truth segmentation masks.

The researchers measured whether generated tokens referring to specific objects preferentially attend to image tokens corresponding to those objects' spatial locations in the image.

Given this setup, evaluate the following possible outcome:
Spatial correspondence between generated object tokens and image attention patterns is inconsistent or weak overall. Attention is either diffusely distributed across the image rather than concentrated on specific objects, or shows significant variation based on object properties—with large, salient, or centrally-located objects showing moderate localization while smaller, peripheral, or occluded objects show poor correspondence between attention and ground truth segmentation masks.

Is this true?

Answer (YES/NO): NO